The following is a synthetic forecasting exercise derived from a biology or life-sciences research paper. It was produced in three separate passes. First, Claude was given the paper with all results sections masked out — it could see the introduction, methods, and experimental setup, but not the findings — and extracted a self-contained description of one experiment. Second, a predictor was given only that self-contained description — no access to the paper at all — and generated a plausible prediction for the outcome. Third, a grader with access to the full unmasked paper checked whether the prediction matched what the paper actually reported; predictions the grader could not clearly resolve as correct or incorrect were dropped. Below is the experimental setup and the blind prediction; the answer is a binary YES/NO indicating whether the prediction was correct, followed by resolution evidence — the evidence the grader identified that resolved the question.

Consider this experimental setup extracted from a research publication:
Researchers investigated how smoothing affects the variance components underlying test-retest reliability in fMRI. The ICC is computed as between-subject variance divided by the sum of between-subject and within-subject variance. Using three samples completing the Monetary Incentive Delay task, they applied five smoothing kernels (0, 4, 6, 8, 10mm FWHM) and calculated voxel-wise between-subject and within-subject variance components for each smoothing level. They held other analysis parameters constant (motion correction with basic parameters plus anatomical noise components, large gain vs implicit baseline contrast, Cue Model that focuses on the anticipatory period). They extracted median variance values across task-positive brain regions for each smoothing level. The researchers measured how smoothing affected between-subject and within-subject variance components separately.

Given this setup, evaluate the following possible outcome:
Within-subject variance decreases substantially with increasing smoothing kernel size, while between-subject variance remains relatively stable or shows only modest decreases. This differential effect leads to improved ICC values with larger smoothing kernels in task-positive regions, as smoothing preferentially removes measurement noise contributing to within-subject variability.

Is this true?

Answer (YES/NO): YES